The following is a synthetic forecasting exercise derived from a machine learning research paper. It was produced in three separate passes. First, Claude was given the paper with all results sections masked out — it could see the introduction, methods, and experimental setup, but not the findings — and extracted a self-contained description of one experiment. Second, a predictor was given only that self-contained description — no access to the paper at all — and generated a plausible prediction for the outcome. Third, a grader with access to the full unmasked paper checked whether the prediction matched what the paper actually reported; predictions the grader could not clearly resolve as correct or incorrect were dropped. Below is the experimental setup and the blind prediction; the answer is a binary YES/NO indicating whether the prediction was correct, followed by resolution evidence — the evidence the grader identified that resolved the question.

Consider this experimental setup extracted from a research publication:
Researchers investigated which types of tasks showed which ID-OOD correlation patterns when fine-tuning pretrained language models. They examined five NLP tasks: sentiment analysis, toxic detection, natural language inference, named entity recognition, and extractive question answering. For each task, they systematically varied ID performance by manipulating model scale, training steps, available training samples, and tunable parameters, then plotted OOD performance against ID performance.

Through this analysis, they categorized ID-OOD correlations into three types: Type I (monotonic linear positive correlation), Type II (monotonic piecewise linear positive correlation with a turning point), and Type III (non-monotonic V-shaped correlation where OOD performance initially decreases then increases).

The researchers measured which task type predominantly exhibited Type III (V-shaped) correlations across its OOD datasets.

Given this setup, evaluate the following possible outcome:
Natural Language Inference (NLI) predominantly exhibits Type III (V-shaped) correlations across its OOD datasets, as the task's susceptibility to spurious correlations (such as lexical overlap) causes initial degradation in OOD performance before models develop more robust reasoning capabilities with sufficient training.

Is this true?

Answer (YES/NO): YES